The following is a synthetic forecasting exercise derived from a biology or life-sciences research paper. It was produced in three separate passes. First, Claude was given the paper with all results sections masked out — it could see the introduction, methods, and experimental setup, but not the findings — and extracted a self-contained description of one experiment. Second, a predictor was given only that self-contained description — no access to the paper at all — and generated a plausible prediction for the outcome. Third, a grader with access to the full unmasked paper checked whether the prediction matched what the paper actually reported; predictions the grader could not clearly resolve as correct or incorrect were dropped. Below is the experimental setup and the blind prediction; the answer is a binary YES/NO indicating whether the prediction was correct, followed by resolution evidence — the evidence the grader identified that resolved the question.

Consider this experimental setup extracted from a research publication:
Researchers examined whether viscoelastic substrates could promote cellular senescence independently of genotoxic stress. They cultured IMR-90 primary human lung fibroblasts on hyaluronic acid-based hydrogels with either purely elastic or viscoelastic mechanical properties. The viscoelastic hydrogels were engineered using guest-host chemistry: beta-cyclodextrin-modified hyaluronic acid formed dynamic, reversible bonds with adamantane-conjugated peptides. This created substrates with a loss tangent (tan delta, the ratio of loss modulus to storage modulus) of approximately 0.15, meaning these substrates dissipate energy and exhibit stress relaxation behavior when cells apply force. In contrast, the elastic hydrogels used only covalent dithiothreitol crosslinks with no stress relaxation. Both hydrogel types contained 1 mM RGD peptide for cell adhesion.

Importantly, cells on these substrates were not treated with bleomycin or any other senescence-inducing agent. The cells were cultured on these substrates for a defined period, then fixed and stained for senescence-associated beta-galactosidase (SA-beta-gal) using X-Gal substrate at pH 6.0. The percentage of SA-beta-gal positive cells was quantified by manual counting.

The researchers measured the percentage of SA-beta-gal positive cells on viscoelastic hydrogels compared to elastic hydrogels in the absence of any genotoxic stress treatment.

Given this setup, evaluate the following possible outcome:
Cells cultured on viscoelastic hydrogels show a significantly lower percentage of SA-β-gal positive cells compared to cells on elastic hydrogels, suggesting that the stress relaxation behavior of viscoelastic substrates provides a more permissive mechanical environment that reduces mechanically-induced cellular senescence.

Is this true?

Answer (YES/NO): NO